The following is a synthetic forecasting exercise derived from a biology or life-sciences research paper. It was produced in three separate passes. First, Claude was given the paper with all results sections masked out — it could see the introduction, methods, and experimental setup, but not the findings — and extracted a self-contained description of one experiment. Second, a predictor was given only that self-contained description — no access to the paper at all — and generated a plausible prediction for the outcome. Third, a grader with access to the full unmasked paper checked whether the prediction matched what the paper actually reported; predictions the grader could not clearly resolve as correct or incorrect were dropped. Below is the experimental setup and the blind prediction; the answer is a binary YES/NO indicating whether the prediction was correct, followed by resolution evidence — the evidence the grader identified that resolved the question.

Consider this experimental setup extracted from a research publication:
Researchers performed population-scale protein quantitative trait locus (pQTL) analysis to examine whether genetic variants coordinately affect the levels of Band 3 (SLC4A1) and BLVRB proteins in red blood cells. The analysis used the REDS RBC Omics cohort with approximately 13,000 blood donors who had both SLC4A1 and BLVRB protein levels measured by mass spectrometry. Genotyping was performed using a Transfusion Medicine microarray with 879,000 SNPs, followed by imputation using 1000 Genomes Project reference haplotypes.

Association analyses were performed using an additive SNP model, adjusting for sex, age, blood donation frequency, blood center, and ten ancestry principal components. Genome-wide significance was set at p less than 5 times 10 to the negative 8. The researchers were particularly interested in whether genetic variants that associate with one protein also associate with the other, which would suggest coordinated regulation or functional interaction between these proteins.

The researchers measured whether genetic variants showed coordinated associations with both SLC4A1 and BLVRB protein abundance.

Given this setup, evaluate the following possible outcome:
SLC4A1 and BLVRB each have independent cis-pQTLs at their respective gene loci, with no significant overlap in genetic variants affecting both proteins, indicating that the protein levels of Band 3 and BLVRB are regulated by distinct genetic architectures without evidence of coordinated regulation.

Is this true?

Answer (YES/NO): NO